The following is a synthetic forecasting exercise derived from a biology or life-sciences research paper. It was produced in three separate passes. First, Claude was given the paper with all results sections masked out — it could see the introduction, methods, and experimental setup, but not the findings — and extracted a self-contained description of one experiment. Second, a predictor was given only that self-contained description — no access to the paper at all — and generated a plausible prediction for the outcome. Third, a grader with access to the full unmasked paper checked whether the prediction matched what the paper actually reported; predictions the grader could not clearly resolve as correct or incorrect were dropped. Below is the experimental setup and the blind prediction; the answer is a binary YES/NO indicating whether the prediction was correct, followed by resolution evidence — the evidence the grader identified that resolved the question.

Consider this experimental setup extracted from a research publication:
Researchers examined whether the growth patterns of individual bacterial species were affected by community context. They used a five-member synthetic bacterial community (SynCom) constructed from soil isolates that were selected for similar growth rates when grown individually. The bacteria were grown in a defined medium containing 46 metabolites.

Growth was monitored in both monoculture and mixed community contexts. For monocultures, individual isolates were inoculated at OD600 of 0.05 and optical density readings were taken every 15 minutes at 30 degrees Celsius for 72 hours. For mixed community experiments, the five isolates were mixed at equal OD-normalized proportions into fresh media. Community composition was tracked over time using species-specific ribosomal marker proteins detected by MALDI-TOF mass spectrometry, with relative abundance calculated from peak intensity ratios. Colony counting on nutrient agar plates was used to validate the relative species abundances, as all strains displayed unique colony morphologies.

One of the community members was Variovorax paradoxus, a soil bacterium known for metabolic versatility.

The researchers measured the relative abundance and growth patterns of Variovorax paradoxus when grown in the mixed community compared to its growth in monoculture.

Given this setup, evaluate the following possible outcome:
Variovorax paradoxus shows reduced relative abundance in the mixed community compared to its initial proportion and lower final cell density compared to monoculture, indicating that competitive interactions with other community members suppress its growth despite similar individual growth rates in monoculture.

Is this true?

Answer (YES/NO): NO